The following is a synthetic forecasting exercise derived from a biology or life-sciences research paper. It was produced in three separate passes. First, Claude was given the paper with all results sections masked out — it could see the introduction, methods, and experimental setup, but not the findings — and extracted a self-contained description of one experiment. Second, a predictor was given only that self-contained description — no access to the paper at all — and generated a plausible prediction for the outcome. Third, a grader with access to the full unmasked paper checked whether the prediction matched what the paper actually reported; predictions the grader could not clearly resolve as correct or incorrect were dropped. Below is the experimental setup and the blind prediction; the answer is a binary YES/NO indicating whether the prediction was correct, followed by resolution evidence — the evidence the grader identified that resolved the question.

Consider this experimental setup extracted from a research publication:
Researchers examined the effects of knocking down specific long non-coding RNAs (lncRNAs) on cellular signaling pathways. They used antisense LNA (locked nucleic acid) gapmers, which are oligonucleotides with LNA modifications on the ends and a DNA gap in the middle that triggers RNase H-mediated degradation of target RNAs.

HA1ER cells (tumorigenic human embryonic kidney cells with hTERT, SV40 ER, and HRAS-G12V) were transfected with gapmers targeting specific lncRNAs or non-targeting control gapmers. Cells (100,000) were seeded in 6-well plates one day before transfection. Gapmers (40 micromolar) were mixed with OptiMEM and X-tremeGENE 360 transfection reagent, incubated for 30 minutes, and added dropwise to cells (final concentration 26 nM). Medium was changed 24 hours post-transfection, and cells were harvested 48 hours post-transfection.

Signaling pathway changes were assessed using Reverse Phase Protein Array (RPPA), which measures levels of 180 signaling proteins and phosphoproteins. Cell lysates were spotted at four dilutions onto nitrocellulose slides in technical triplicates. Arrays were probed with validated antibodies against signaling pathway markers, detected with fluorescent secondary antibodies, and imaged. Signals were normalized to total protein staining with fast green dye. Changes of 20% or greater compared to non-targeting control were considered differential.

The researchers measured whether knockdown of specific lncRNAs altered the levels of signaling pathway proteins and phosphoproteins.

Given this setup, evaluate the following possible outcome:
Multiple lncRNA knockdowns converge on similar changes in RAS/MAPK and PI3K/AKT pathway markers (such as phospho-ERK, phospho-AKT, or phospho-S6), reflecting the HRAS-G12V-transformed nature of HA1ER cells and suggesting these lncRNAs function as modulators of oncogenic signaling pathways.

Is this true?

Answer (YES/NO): NO